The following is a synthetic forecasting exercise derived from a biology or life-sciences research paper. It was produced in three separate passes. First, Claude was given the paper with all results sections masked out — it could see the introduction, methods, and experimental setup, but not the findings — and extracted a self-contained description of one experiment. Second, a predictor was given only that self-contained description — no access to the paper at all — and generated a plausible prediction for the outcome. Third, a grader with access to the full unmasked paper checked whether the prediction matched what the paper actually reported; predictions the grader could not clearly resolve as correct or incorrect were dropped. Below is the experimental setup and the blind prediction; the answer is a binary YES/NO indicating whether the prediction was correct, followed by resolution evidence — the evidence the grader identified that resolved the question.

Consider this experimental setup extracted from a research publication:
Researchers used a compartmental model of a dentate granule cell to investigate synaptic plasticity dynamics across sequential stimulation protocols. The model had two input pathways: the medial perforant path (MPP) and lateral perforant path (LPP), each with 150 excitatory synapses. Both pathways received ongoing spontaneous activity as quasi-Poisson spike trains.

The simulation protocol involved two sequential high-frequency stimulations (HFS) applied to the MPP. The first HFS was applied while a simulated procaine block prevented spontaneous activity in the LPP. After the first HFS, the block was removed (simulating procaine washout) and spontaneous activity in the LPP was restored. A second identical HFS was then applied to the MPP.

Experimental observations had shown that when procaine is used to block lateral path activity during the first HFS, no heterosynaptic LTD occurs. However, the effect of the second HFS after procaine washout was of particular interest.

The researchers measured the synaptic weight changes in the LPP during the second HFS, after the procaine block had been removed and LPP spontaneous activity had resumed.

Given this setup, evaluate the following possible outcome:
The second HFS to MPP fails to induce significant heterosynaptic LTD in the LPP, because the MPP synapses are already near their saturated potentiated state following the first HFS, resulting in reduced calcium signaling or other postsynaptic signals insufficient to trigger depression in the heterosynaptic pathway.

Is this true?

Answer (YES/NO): NO